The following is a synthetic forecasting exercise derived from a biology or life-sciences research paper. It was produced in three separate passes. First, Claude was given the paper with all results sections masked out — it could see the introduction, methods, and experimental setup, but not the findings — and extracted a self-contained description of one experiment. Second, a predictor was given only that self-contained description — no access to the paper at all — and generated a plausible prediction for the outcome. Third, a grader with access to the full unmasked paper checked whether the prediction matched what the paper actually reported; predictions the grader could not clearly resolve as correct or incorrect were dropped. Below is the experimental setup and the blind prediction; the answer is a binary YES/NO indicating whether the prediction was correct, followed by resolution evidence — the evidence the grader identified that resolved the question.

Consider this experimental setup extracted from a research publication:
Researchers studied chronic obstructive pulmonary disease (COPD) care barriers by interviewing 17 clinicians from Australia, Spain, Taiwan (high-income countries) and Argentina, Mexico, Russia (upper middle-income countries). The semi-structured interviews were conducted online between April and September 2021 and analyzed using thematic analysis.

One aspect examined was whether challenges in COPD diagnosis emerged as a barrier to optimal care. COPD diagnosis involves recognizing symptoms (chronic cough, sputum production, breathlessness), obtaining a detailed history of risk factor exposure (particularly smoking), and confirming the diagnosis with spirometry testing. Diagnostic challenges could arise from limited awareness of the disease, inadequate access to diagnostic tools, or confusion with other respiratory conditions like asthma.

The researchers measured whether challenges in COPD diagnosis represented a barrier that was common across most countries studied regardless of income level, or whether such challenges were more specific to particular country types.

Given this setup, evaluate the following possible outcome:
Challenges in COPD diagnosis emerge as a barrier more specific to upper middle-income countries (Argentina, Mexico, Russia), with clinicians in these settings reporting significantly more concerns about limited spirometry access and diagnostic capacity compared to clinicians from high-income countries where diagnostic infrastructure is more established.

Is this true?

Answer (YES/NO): NO